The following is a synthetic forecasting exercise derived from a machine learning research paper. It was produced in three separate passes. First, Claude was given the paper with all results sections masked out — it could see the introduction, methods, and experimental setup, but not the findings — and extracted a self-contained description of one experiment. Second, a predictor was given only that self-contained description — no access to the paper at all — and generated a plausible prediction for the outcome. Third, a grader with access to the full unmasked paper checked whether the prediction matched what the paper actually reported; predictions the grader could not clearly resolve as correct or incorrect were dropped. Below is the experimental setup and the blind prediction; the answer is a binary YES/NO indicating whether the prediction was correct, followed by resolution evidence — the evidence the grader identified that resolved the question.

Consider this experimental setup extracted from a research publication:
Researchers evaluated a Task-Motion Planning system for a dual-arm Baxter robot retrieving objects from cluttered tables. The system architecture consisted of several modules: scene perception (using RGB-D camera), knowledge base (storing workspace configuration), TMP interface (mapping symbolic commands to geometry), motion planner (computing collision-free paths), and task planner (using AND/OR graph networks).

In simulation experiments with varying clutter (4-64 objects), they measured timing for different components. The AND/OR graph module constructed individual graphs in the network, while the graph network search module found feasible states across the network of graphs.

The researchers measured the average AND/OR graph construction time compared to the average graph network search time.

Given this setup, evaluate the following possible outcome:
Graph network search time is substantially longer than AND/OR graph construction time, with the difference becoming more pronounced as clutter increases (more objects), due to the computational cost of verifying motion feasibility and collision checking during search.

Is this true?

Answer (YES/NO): NO